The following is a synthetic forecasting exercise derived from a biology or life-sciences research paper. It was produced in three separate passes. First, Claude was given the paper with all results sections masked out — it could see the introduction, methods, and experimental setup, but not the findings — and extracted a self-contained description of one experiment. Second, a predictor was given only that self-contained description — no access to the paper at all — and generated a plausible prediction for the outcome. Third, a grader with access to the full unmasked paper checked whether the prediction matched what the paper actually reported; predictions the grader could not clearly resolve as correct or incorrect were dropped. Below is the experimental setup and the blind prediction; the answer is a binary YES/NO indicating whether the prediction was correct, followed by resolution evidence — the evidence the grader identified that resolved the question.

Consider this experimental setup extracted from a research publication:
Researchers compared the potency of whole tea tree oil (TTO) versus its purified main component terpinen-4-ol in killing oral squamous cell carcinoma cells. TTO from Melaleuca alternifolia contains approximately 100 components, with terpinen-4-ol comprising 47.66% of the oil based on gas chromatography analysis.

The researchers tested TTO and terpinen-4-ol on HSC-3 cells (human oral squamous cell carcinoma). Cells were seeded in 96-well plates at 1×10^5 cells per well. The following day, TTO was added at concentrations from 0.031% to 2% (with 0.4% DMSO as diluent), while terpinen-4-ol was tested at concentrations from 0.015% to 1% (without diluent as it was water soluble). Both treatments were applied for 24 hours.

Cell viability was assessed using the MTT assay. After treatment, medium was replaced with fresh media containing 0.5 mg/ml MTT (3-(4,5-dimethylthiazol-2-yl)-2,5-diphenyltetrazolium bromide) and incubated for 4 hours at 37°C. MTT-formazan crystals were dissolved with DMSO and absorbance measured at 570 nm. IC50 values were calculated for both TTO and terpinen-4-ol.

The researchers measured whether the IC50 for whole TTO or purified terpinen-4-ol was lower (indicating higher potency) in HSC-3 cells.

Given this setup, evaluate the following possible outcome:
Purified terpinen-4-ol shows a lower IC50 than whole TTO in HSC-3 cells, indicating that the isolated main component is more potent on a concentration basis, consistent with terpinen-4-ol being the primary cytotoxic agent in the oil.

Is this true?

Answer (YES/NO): NO